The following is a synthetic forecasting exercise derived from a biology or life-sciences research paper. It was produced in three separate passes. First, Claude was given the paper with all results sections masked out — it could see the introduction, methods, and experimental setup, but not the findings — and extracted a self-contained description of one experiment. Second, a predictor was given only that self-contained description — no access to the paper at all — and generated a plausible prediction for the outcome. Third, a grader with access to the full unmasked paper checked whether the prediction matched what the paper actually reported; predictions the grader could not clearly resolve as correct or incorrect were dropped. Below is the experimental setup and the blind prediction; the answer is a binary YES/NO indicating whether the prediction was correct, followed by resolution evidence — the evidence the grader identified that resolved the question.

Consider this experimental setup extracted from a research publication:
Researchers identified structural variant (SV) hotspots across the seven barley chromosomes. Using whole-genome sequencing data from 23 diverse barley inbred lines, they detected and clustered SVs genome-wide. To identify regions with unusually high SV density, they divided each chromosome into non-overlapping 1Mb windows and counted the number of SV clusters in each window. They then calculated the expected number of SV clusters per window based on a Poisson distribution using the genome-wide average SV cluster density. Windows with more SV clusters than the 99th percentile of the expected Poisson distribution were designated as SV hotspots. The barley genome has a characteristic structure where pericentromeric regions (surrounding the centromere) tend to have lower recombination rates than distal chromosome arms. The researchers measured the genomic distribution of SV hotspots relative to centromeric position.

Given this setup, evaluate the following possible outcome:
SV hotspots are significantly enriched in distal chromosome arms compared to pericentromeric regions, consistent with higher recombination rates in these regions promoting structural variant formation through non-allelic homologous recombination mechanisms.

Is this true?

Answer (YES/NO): YES